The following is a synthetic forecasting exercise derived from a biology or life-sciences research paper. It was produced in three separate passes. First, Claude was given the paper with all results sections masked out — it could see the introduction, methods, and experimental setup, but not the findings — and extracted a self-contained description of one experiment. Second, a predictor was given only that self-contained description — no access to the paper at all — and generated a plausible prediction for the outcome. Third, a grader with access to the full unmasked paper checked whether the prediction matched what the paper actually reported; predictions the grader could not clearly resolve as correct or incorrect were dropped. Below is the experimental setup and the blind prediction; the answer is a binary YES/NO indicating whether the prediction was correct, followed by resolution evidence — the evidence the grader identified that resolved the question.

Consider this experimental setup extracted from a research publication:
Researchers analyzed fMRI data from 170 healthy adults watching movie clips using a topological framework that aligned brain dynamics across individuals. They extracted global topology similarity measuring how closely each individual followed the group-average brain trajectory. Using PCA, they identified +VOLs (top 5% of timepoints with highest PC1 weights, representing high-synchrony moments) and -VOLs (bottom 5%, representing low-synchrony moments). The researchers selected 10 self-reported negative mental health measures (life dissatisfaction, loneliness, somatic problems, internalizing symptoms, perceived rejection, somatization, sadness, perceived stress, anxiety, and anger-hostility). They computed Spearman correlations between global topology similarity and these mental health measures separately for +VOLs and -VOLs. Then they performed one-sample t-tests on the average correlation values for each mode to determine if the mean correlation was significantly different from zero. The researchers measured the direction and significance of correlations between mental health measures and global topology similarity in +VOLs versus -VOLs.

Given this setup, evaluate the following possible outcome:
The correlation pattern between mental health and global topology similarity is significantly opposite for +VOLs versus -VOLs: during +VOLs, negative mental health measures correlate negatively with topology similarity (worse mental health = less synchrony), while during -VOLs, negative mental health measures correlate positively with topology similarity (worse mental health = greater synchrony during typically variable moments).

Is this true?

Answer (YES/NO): YES